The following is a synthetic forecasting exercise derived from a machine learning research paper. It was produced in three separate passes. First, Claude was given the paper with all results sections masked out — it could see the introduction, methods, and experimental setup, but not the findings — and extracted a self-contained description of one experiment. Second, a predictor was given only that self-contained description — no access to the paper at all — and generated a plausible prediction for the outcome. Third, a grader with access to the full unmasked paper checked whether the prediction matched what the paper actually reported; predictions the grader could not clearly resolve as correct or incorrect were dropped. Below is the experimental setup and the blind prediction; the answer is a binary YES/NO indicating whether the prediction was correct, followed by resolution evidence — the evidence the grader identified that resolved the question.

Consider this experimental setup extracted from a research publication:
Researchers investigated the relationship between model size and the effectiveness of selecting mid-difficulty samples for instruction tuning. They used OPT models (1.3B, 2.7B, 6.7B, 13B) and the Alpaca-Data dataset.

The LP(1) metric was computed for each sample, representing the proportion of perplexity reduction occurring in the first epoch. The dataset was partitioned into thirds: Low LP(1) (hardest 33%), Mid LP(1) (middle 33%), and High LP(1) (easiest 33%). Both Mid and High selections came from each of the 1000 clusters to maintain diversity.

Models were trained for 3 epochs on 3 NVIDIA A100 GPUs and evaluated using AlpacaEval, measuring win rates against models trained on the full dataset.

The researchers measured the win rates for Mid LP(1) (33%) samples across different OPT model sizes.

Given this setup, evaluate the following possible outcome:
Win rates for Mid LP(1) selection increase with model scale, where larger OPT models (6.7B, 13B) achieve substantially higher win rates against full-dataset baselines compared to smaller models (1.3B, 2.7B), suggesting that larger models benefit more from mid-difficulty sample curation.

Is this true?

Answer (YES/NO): NO